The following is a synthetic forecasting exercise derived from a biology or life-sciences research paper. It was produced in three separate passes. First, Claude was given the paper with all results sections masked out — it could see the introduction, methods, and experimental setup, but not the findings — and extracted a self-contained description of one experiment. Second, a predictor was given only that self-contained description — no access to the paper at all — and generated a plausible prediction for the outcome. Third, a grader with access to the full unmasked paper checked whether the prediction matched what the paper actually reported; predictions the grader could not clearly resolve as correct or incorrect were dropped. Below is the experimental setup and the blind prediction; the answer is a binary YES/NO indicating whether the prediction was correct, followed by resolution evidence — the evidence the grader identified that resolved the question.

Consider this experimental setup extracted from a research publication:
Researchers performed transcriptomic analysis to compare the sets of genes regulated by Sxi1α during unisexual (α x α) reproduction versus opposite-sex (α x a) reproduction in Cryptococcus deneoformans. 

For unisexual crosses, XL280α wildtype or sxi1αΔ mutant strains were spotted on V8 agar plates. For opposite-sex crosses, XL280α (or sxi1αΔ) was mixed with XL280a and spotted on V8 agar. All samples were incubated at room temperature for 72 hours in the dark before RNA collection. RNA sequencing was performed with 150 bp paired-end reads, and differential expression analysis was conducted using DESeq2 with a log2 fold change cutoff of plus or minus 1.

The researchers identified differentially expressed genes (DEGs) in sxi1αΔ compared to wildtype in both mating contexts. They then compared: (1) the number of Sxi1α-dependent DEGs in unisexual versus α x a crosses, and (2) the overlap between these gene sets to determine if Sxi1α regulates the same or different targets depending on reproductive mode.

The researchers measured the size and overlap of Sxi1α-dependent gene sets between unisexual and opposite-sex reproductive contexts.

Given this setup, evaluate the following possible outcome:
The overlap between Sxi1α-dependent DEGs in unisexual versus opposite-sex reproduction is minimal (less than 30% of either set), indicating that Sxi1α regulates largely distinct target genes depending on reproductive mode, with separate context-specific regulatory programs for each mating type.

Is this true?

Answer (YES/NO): NO